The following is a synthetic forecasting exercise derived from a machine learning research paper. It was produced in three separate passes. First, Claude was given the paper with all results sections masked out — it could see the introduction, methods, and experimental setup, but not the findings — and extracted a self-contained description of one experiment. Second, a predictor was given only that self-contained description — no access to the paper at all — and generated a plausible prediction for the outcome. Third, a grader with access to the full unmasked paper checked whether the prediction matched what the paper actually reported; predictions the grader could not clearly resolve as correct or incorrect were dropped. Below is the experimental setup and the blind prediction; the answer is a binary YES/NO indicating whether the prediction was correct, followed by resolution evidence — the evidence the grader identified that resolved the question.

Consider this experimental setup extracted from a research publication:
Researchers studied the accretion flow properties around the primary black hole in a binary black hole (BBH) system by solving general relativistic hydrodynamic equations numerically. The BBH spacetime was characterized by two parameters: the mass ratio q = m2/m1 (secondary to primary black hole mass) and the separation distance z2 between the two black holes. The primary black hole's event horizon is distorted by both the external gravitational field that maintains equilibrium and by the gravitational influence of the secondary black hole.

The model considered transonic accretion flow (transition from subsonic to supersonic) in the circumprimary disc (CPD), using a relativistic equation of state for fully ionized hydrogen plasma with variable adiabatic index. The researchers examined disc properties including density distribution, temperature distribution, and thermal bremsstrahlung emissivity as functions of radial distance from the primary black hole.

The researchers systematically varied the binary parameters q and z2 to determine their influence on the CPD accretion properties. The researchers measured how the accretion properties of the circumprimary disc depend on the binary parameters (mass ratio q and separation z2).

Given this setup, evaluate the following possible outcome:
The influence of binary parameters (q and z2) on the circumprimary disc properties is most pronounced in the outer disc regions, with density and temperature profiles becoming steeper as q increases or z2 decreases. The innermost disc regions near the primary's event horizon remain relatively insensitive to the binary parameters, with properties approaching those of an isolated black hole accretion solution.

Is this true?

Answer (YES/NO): NO